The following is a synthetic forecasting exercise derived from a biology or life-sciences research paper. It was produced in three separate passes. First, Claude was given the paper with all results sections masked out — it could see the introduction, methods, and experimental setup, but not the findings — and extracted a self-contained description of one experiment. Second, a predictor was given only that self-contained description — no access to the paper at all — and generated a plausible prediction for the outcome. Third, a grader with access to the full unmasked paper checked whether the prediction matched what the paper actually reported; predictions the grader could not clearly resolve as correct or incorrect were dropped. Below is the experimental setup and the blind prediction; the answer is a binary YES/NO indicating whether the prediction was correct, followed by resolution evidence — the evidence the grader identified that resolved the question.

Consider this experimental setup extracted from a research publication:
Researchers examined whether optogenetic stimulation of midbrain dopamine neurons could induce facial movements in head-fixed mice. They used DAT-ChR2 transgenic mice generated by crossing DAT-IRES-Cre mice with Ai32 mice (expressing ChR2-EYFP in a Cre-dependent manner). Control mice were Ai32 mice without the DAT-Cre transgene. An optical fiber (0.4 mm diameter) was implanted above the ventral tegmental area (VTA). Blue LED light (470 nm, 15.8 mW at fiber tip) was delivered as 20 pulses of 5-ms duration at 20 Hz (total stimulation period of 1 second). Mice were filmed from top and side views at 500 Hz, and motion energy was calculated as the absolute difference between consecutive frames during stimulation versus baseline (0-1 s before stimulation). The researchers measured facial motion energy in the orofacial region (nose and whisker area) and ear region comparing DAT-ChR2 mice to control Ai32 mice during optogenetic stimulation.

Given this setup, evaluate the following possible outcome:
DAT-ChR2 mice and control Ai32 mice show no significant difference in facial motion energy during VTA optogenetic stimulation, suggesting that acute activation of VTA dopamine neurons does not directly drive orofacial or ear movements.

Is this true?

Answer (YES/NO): NO